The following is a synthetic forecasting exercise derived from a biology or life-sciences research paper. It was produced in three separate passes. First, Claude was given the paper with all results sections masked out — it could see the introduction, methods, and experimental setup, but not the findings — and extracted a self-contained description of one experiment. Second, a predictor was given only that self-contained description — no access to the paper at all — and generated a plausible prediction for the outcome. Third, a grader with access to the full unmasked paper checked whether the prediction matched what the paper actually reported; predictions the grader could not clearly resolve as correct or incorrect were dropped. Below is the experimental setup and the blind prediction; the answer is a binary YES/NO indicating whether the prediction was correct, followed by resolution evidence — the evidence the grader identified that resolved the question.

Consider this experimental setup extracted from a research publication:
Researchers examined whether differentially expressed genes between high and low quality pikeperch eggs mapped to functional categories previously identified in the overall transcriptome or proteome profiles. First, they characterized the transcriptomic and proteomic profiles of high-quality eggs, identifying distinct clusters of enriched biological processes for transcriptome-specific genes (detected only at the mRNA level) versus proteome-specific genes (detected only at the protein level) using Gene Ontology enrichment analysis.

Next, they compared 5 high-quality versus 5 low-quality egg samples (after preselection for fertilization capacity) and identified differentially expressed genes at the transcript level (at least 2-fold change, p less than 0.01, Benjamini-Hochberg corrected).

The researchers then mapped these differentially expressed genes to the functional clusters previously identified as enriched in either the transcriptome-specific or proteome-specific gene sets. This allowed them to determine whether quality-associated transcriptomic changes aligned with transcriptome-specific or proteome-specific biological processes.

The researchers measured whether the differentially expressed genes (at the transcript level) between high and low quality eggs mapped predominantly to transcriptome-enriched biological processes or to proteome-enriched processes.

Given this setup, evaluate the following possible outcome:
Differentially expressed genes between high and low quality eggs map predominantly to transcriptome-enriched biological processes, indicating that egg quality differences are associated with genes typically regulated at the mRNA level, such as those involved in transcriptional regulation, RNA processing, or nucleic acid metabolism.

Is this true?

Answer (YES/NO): NO